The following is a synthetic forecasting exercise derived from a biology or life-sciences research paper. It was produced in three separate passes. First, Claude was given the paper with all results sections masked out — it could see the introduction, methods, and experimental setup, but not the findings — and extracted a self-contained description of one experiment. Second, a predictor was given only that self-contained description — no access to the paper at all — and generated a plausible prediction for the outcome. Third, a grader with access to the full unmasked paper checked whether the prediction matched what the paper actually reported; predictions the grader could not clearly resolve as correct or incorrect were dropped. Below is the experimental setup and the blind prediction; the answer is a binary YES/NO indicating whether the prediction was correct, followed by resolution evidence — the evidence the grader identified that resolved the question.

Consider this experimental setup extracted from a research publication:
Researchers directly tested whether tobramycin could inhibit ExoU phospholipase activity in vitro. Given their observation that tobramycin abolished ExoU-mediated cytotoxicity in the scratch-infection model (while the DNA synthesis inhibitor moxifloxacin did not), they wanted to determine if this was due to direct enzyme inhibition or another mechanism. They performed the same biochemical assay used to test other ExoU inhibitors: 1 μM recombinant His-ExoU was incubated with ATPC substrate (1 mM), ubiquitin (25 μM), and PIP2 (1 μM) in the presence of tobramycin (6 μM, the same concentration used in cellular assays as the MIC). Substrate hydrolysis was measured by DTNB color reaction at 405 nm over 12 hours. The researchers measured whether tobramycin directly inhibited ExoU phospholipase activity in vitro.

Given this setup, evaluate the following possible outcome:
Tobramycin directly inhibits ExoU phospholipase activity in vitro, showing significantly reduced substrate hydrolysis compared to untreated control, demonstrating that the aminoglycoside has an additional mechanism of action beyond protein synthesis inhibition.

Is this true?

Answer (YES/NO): NO